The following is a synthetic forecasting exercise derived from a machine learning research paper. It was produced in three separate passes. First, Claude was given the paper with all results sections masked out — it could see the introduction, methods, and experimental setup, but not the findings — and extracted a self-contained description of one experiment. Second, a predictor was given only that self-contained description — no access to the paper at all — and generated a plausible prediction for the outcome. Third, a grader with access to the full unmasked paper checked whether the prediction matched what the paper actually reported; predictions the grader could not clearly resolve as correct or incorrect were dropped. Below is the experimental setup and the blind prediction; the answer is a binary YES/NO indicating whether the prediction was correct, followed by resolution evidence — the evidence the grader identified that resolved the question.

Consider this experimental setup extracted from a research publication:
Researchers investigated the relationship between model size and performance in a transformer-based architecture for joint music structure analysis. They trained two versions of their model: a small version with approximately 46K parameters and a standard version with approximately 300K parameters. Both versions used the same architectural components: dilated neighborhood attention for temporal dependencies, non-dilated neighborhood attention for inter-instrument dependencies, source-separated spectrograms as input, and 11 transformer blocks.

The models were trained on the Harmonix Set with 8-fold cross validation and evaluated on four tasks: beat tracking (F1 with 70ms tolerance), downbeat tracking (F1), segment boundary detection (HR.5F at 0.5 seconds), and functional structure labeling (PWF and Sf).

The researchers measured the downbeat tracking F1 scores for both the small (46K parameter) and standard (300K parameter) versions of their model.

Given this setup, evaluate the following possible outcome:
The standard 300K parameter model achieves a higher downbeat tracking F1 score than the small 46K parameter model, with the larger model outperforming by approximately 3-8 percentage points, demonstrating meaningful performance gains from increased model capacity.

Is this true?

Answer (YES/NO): NO